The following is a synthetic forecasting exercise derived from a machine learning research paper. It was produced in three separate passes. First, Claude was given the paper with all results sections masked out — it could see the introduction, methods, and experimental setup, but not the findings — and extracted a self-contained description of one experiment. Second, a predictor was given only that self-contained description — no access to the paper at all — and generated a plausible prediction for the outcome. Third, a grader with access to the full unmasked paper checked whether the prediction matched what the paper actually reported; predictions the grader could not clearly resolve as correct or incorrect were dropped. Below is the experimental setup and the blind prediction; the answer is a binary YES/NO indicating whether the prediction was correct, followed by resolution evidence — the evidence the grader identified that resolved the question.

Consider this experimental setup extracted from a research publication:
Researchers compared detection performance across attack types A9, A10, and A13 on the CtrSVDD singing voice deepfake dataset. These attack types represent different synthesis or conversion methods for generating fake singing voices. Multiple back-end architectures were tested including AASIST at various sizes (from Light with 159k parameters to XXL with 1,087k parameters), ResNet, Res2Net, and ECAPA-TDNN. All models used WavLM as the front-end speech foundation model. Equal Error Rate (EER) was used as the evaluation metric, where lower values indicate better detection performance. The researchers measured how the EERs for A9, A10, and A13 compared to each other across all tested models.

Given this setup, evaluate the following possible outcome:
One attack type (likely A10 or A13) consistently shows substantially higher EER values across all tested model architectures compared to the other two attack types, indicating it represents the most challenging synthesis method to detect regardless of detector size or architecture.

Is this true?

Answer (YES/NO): NO